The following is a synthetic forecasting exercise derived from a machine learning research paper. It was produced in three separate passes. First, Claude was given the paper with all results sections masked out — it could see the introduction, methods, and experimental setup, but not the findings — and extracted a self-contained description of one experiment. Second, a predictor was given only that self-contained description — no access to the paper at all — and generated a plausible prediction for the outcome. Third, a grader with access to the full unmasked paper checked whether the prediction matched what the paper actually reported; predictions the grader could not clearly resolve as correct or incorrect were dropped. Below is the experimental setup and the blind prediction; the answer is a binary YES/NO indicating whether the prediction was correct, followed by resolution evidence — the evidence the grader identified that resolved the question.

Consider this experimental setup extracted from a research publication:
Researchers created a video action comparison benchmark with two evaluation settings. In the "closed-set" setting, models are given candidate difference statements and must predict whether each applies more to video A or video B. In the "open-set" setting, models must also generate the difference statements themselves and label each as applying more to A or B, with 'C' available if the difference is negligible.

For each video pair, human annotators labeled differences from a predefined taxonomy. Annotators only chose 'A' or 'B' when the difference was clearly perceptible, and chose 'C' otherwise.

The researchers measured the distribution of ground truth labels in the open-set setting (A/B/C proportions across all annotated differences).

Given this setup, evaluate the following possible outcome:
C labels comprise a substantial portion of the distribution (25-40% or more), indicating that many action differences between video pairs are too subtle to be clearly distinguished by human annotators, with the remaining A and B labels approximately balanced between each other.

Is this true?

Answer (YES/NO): YES